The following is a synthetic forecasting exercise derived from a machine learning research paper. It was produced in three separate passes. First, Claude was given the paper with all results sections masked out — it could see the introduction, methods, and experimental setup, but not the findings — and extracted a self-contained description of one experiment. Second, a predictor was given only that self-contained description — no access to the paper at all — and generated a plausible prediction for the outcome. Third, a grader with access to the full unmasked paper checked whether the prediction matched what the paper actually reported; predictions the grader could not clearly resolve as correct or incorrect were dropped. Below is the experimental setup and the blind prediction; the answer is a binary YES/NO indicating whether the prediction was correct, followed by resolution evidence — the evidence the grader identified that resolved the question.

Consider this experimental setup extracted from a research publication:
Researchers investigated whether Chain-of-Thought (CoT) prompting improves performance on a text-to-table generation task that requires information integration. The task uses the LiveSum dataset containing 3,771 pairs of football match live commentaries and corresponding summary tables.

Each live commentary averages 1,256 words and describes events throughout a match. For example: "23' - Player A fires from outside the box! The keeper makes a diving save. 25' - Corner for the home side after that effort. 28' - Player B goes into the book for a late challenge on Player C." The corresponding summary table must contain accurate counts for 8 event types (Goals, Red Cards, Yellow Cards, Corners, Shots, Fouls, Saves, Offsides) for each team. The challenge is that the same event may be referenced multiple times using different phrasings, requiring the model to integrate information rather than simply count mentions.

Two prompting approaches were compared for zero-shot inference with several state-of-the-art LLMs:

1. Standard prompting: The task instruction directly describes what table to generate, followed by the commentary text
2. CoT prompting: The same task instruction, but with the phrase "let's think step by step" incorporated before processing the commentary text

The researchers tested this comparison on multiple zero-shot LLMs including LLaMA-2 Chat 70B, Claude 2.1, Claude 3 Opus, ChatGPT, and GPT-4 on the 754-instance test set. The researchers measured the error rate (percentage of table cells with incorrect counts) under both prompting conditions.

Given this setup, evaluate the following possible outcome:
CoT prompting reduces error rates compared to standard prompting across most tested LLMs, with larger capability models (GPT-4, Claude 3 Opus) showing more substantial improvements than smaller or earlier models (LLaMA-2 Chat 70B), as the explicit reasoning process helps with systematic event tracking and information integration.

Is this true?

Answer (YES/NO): NO